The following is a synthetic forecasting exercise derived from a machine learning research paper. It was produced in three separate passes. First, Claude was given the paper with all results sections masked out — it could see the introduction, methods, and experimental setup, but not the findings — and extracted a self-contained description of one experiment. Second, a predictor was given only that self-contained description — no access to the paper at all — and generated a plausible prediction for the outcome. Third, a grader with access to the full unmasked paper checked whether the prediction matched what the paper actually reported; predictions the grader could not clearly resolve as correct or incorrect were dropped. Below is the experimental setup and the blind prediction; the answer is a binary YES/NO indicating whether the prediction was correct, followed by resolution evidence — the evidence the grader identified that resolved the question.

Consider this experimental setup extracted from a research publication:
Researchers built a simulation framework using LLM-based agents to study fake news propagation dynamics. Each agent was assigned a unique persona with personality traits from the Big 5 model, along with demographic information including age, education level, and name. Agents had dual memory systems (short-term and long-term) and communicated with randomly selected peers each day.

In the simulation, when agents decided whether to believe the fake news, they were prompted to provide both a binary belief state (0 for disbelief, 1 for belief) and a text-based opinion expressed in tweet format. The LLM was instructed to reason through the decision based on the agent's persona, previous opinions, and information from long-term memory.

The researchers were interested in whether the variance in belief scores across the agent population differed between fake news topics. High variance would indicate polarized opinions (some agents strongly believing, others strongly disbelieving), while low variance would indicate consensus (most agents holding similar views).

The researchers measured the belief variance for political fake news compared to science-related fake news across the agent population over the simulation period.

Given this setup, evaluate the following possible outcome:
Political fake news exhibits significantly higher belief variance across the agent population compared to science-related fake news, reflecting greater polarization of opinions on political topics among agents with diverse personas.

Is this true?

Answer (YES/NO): NO